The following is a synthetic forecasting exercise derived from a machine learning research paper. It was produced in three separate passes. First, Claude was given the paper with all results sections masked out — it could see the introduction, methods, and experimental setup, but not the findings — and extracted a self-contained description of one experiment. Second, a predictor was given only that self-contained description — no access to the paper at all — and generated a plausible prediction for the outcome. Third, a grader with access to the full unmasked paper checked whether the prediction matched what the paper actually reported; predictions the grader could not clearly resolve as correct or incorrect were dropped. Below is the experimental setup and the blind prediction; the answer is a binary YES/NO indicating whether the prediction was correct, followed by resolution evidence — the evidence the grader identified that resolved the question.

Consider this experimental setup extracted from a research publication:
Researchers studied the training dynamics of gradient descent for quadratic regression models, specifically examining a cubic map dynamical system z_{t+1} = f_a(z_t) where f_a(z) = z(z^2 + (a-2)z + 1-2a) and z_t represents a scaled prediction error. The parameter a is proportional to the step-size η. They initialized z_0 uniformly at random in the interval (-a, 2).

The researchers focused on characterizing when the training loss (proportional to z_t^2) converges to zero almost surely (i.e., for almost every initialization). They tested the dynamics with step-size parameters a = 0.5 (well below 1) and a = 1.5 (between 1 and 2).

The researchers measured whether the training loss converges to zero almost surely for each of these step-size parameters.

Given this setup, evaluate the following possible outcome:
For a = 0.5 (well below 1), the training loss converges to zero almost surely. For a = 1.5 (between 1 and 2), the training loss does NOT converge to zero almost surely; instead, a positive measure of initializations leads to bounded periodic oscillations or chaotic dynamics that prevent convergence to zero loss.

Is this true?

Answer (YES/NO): YES